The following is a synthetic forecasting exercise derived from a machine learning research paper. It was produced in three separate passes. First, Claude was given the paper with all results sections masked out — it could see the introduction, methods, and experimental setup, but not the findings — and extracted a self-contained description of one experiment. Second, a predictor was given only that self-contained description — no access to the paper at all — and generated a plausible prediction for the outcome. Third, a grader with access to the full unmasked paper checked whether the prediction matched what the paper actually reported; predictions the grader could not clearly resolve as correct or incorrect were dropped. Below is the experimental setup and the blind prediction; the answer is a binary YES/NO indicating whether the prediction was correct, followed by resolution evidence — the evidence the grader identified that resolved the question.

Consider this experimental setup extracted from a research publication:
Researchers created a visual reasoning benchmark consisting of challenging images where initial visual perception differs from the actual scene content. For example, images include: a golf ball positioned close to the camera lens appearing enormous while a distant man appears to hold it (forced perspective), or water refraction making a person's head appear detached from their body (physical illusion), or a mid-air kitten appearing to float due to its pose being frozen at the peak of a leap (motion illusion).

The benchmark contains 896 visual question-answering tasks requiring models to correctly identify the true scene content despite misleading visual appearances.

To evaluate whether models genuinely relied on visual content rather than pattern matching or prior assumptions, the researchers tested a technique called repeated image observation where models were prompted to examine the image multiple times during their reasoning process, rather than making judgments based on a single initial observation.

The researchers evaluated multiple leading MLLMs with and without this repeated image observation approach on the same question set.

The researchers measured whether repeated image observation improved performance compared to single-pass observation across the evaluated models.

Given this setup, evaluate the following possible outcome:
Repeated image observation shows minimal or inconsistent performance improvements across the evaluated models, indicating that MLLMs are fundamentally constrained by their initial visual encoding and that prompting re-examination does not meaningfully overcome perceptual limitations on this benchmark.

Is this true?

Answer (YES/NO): NO